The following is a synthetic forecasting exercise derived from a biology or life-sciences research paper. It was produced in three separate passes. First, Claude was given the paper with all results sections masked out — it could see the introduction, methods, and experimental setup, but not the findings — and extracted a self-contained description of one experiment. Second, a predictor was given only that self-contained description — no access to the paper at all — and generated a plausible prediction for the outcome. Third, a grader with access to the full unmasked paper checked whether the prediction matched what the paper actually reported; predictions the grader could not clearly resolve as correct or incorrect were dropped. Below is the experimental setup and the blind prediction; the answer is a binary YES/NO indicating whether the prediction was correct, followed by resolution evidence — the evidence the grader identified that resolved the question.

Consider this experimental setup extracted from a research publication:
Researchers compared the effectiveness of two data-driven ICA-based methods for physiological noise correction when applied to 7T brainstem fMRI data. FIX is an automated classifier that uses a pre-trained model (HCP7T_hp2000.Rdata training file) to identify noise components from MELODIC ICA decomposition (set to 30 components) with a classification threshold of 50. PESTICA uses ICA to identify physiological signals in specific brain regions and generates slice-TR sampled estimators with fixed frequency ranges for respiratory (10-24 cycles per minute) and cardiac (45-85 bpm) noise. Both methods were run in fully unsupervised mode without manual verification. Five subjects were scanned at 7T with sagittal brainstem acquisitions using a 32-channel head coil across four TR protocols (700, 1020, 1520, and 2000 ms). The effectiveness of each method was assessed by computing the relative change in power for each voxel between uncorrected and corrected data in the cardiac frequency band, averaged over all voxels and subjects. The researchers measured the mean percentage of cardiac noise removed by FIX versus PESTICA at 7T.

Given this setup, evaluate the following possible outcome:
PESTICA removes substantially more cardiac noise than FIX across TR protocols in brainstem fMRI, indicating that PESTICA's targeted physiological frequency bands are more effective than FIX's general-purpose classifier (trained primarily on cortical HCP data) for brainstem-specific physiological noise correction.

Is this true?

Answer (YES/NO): NO